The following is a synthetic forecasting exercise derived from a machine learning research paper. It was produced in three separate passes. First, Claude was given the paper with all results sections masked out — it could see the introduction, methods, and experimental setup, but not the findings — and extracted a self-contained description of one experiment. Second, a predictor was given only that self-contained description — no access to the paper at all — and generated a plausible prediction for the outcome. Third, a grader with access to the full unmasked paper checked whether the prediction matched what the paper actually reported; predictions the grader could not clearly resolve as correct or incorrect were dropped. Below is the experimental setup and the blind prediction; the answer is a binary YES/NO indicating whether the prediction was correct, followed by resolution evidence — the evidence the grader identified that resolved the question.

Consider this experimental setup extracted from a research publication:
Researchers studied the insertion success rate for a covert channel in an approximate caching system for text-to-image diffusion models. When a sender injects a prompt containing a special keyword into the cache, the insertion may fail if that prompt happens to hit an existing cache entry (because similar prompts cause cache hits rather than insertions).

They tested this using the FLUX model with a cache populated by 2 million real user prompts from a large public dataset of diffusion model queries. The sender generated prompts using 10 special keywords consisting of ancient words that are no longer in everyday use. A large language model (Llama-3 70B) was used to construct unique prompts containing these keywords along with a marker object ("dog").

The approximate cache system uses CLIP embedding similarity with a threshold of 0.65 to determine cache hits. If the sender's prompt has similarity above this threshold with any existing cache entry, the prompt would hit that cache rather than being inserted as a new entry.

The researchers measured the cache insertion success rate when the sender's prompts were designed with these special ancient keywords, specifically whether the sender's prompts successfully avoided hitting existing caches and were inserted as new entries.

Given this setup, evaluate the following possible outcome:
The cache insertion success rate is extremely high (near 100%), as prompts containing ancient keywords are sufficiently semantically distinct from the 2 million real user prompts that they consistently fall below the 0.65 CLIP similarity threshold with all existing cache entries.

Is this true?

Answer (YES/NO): YES